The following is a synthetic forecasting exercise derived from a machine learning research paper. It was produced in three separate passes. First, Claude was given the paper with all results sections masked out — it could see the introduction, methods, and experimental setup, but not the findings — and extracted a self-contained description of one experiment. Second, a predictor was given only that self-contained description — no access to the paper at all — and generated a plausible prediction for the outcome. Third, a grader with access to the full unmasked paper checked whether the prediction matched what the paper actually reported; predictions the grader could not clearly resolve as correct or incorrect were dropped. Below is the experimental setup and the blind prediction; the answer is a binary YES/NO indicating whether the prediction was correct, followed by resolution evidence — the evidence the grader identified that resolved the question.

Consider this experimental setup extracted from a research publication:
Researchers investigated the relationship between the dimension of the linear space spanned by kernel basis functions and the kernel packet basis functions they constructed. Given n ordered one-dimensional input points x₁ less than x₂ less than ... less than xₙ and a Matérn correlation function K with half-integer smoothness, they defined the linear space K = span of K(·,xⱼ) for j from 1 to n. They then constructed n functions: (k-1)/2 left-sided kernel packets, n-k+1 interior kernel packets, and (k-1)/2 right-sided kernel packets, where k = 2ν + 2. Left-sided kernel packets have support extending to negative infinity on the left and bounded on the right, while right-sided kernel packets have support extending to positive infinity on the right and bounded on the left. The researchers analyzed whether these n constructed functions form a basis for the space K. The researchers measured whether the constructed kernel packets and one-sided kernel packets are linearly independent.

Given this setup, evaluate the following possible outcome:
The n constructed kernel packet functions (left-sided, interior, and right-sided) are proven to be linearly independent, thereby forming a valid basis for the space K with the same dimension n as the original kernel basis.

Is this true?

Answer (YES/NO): YES